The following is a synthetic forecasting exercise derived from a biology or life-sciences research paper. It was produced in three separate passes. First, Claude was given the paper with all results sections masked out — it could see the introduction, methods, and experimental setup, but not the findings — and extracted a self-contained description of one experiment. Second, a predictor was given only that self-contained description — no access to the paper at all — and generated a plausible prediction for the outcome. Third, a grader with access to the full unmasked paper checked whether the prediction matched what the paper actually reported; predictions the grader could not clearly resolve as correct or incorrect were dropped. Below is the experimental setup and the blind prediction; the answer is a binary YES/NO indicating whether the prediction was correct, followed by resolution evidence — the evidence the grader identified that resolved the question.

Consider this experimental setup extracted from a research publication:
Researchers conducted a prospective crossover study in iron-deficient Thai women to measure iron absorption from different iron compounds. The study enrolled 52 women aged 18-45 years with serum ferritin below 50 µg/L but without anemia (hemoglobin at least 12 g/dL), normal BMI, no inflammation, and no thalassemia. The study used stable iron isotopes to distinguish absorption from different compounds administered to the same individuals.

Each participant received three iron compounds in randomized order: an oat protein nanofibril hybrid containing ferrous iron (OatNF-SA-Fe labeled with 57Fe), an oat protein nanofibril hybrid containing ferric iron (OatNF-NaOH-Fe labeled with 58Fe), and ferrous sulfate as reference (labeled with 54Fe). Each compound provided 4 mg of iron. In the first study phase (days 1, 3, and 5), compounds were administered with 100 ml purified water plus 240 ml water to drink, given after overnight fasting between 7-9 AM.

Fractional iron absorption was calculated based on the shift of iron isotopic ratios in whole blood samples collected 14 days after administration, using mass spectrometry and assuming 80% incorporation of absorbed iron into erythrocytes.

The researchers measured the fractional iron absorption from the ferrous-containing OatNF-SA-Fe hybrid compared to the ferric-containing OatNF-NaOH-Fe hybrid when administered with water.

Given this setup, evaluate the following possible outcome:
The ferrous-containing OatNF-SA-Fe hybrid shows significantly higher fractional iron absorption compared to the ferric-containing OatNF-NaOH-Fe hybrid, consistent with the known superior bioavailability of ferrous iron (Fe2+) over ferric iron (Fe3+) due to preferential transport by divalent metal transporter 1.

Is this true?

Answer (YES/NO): YES